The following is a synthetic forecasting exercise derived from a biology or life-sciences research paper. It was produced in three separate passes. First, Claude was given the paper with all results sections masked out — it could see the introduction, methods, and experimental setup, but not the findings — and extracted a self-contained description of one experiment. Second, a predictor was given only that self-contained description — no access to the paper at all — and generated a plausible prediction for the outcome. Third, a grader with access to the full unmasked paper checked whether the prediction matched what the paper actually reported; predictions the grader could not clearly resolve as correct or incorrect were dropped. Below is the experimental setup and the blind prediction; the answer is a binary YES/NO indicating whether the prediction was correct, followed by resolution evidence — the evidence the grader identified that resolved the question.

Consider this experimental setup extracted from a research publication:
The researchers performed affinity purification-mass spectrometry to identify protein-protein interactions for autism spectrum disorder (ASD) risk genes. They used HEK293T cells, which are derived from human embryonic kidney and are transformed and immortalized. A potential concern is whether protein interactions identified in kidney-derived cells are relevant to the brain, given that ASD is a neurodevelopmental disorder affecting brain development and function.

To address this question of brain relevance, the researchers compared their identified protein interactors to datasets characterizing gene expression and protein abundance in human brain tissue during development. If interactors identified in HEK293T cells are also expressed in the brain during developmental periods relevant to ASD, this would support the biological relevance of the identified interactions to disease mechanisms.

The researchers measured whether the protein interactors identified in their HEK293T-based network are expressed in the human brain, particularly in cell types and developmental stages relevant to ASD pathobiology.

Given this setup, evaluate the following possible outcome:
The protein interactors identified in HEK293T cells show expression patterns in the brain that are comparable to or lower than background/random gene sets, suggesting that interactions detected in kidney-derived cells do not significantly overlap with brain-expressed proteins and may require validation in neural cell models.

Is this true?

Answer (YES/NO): NO